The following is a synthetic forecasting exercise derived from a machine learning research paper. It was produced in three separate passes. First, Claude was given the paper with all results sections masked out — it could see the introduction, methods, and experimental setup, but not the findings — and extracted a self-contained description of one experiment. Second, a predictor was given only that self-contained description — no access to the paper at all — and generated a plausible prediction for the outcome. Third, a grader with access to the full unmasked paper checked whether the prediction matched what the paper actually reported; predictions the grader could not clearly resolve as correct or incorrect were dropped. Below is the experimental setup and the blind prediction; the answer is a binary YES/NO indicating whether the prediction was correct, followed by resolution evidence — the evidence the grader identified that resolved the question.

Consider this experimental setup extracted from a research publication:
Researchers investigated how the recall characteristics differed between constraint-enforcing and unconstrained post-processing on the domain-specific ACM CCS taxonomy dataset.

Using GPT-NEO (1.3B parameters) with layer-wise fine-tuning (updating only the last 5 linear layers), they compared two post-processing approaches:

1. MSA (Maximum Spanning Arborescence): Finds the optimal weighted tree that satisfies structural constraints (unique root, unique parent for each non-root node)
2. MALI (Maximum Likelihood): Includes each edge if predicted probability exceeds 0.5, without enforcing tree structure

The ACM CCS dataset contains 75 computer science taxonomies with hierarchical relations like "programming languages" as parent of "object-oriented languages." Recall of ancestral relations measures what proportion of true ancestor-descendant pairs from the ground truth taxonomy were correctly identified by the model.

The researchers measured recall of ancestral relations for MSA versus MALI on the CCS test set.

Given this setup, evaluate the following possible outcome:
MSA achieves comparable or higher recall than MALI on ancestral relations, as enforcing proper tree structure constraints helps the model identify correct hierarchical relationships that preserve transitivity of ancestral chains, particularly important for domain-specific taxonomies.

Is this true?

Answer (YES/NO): NO